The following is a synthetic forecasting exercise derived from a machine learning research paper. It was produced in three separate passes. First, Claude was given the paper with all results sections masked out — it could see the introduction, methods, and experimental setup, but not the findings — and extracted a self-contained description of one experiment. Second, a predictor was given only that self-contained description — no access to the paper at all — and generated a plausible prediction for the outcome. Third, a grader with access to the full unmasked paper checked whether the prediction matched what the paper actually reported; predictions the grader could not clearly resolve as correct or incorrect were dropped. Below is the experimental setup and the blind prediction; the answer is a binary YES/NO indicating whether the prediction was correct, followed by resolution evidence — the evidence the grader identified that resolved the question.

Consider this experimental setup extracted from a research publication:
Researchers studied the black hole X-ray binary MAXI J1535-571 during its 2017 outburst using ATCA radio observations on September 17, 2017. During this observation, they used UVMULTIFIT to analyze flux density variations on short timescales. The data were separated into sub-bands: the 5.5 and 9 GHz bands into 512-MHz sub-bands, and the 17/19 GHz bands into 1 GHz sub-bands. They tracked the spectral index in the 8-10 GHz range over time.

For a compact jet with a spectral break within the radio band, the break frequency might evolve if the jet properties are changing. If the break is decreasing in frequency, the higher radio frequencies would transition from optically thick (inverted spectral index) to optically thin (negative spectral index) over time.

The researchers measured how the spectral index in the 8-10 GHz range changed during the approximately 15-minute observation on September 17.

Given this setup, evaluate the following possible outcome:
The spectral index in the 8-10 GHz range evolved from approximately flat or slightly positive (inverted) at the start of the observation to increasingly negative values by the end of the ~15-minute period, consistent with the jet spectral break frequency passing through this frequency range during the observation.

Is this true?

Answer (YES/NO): NO